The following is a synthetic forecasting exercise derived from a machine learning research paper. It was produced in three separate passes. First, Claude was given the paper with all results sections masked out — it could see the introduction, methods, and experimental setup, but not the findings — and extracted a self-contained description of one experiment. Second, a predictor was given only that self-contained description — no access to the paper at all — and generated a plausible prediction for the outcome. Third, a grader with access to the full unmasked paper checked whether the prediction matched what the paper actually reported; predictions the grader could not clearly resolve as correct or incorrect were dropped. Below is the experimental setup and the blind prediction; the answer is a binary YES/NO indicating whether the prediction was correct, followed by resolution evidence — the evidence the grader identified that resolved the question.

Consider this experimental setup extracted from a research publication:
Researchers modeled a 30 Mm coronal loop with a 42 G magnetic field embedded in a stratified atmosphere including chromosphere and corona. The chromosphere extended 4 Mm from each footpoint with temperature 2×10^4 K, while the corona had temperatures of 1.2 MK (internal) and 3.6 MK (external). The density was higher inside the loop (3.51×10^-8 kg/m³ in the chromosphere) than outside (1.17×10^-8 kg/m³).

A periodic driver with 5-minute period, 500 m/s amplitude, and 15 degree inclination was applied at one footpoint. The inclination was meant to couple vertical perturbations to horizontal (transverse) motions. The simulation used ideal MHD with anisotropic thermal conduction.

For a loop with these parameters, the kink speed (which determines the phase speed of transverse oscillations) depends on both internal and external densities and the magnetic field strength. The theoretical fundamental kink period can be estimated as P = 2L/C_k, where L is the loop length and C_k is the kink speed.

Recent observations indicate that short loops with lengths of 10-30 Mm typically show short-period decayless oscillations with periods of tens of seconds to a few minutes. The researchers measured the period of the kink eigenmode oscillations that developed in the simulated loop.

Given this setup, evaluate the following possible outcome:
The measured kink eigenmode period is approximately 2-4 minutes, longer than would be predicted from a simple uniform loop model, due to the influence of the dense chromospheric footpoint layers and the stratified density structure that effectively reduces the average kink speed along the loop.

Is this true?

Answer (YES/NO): NO